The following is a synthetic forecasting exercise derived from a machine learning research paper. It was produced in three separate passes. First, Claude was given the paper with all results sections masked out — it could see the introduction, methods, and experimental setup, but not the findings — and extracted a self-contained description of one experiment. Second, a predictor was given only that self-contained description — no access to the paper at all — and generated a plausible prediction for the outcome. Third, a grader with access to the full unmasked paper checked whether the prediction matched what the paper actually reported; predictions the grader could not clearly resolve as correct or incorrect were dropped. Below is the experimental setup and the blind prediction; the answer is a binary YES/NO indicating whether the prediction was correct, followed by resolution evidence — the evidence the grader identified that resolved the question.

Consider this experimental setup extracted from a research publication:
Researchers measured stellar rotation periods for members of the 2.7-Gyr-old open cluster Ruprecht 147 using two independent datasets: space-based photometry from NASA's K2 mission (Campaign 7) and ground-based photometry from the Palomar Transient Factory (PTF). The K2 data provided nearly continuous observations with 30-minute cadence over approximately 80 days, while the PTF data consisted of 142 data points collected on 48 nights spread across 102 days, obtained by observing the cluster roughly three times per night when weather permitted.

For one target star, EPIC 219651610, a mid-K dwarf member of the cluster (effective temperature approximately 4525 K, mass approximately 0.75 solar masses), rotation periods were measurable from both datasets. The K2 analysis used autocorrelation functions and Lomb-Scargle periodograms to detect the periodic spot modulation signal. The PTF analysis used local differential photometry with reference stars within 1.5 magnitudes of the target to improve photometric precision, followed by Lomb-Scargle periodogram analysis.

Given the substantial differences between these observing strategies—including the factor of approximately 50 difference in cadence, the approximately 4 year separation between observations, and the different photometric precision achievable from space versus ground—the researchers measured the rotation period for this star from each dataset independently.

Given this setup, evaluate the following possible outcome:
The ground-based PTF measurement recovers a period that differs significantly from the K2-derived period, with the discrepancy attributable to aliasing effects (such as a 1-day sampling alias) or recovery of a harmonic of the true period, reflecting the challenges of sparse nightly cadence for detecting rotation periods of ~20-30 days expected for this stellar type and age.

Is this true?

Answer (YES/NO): NO